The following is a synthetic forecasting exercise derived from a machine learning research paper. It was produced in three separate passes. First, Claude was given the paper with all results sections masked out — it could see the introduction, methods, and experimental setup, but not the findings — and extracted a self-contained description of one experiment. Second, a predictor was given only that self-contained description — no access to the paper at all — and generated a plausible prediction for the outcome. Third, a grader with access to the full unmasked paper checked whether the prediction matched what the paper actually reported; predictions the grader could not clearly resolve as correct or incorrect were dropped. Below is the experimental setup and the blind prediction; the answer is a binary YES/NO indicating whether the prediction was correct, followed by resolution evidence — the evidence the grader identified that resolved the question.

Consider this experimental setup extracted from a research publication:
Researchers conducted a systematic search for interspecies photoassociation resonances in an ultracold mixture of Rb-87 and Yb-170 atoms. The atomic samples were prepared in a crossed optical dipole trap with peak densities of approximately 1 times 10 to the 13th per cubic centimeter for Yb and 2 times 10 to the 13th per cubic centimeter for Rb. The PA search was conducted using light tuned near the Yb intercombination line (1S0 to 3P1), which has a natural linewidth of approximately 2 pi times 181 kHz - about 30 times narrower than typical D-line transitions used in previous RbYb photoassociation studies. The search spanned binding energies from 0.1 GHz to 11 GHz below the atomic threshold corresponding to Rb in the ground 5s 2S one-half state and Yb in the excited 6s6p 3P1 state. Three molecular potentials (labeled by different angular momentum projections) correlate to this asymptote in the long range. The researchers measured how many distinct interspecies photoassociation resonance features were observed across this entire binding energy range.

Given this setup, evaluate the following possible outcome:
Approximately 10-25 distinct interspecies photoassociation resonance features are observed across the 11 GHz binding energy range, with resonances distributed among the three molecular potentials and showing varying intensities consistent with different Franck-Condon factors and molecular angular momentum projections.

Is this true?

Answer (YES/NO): NO